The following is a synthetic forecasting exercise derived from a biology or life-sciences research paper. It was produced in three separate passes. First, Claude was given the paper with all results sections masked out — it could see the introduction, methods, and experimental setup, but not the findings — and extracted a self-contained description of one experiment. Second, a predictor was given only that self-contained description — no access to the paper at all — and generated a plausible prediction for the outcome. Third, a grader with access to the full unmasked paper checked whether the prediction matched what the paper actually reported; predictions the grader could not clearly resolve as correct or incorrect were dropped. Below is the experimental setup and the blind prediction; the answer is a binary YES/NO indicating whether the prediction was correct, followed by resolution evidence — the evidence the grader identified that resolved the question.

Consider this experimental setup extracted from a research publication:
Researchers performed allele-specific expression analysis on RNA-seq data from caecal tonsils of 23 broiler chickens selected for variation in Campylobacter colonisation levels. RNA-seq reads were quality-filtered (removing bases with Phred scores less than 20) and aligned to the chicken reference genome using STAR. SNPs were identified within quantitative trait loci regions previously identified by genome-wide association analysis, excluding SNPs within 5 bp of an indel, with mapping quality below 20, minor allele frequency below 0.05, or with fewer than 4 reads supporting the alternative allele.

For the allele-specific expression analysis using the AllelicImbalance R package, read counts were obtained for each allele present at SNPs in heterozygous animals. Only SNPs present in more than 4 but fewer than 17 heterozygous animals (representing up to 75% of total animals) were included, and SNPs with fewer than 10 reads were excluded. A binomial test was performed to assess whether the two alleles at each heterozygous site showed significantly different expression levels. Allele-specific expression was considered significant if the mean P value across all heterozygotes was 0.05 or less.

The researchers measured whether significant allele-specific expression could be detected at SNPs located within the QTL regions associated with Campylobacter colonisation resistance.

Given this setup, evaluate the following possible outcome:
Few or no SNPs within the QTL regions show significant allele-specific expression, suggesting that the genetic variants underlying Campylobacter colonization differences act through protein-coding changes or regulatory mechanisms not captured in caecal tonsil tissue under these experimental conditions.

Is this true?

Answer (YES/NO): NO